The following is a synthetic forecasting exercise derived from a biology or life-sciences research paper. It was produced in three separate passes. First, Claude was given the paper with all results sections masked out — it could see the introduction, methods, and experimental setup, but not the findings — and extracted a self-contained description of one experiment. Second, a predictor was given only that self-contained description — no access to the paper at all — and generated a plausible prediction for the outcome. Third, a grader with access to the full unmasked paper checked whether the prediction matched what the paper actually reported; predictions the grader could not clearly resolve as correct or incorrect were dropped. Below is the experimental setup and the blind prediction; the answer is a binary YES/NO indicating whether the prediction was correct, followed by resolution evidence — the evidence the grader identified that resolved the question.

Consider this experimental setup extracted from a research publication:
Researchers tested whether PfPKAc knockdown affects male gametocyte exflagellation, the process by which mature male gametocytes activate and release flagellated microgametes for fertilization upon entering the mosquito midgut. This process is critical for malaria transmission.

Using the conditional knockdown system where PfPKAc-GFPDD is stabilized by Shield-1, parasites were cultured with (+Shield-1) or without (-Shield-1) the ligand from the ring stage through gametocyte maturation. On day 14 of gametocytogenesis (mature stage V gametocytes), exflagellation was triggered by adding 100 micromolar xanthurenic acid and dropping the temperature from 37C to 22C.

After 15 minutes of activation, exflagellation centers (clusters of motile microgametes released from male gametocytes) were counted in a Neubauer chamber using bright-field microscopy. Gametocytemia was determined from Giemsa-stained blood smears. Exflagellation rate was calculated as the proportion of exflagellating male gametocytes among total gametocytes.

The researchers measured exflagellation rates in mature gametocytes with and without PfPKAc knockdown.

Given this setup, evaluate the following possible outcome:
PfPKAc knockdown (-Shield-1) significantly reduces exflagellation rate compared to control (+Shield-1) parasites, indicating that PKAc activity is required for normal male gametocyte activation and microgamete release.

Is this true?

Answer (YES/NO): NO